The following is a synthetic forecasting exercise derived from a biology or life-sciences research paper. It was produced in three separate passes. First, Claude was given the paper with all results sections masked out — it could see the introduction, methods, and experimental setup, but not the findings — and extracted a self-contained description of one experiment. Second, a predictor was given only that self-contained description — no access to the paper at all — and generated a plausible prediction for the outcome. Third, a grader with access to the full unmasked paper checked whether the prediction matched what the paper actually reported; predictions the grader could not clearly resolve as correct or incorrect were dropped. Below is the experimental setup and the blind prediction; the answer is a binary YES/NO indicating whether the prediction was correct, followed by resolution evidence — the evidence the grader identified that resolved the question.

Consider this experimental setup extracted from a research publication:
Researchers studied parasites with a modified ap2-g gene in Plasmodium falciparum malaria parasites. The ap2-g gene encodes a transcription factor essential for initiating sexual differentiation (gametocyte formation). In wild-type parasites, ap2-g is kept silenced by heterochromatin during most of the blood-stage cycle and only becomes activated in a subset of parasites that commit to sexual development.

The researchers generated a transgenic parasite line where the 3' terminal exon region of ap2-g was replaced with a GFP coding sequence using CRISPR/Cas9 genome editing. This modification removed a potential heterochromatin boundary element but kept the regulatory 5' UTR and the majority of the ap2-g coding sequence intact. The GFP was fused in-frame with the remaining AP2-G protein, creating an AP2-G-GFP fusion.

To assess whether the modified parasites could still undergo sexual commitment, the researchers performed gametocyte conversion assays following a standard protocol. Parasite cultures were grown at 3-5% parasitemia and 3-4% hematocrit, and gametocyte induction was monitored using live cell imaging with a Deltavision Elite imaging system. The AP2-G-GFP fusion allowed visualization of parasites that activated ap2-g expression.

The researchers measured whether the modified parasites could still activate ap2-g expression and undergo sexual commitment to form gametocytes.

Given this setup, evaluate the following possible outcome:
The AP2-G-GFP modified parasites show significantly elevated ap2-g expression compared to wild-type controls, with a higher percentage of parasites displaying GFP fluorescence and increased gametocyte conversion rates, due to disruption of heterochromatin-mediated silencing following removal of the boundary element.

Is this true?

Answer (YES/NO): NO